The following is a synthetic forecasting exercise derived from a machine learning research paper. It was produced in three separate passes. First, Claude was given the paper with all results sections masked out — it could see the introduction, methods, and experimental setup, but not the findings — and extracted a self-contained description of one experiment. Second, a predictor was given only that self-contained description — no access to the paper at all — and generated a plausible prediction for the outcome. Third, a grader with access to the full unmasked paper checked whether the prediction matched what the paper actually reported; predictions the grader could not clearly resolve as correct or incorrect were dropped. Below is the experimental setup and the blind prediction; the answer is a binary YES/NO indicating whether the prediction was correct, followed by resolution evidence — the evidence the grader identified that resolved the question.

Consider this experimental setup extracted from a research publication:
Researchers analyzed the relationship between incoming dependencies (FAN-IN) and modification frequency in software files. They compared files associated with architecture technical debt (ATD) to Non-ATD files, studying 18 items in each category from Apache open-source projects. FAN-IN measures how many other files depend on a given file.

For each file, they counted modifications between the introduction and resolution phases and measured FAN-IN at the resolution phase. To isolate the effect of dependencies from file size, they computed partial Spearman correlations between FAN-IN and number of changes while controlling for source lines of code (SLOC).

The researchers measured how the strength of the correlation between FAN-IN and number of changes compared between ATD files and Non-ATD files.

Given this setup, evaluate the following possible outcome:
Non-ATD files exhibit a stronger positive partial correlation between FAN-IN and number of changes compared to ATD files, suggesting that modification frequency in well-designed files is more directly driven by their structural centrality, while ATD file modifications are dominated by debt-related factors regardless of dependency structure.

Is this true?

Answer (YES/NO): YES